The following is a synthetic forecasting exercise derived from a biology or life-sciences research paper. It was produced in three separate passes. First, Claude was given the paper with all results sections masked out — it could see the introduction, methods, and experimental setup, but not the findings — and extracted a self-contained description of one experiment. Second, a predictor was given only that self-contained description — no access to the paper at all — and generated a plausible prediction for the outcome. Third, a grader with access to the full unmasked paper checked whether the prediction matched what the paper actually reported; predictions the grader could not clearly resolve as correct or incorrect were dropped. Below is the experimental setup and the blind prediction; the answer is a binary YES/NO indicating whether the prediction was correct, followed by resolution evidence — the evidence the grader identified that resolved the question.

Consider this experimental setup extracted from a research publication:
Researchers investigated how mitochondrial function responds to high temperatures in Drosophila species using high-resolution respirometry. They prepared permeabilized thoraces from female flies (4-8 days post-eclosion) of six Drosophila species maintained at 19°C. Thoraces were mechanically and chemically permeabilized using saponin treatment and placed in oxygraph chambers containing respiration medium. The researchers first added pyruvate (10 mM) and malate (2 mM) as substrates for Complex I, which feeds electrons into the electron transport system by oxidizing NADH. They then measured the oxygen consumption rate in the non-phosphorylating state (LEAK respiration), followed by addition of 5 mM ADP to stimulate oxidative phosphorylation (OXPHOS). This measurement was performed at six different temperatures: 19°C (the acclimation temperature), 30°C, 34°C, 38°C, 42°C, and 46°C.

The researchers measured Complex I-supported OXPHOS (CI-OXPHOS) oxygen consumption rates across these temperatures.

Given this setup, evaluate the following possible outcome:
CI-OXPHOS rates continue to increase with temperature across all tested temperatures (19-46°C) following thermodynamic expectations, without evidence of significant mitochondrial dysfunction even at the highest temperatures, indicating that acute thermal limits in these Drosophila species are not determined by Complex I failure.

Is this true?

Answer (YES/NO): NO